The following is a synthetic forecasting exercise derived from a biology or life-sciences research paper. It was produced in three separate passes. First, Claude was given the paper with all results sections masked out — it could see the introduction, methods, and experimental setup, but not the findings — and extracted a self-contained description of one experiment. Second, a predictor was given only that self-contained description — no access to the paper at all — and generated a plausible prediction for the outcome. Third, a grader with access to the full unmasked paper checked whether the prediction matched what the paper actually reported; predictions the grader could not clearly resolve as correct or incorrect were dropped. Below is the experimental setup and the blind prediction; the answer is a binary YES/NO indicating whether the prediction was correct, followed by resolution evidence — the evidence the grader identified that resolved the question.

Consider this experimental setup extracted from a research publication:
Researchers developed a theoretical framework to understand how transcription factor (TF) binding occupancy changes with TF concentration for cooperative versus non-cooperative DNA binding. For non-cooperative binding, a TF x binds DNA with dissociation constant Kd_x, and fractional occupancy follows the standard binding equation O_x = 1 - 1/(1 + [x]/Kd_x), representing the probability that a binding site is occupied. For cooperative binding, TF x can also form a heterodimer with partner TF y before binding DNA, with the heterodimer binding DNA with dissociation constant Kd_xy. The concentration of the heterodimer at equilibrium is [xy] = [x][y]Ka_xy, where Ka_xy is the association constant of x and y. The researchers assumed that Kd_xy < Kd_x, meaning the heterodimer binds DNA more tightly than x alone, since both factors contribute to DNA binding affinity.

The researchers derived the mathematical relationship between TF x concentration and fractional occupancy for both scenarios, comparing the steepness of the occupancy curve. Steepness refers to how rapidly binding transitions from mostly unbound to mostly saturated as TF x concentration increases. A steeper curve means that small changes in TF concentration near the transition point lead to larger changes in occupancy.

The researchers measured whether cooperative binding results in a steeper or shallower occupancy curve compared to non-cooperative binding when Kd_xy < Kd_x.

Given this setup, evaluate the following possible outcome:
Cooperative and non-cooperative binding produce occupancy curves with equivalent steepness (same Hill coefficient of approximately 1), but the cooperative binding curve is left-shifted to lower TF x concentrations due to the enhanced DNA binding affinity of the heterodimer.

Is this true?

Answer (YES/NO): NO